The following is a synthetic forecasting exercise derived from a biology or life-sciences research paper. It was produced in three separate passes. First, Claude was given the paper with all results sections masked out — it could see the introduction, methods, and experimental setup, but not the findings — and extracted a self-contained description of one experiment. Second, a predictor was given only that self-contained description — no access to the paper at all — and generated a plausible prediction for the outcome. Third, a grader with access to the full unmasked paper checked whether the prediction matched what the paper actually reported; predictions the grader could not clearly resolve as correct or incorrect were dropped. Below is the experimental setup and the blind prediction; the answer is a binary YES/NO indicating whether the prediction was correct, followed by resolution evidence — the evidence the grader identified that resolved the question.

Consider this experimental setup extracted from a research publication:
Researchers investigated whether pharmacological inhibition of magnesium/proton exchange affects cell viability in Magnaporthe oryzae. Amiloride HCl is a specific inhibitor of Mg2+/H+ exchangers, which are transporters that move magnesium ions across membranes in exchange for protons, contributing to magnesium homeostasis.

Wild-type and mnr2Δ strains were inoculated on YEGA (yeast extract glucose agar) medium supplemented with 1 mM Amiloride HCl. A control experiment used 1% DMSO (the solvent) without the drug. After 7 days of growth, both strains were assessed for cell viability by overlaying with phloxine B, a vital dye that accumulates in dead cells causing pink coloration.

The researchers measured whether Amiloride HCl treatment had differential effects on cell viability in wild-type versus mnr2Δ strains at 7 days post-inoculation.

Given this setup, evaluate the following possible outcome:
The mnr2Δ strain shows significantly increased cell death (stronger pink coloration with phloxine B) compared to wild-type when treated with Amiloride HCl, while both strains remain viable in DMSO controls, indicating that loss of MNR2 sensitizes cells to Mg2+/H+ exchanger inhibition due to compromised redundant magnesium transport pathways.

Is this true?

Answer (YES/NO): NO